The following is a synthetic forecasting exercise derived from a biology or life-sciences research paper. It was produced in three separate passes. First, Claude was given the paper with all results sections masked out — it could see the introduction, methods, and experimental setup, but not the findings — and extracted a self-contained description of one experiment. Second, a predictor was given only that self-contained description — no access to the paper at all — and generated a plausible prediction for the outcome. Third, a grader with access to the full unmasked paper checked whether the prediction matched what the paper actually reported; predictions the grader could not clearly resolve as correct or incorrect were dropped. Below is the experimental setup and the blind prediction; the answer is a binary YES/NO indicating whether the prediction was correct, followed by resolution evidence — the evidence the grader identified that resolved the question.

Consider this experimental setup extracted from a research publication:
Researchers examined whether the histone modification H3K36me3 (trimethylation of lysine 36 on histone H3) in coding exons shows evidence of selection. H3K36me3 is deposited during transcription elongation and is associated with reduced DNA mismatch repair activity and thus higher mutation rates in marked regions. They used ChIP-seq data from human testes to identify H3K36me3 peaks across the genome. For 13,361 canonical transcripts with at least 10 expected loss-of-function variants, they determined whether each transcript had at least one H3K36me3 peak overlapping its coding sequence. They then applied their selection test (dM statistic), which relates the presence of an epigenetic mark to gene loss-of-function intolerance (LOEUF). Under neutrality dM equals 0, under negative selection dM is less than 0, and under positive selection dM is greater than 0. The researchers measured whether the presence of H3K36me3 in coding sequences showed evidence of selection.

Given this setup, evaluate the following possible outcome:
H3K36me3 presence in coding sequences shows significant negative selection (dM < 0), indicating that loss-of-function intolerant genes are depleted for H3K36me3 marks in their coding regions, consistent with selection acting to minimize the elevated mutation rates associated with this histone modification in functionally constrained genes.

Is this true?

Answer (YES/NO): NO